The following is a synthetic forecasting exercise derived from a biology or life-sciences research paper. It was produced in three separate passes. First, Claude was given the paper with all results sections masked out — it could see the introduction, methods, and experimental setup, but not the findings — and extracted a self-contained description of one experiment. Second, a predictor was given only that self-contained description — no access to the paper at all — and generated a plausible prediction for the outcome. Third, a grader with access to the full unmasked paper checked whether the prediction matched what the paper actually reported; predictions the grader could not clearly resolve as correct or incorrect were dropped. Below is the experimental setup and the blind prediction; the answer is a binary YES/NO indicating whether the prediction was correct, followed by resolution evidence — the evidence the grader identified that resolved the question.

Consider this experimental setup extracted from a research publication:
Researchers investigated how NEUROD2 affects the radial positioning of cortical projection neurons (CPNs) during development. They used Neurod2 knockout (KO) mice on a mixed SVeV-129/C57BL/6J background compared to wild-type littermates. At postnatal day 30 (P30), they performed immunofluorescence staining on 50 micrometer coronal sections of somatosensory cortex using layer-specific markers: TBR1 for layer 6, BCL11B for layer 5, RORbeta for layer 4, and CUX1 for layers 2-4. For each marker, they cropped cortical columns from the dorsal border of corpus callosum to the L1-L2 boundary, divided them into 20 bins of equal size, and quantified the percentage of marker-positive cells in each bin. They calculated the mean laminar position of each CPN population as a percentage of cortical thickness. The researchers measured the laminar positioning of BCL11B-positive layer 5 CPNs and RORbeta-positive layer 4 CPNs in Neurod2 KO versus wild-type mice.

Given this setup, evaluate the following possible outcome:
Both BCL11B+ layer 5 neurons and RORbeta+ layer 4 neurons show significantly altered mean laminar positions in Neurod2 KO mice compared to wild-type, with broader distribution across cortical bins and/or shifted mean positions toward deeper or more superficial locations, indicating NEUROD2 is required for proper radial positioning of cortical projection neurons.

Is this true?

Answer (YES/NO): YES